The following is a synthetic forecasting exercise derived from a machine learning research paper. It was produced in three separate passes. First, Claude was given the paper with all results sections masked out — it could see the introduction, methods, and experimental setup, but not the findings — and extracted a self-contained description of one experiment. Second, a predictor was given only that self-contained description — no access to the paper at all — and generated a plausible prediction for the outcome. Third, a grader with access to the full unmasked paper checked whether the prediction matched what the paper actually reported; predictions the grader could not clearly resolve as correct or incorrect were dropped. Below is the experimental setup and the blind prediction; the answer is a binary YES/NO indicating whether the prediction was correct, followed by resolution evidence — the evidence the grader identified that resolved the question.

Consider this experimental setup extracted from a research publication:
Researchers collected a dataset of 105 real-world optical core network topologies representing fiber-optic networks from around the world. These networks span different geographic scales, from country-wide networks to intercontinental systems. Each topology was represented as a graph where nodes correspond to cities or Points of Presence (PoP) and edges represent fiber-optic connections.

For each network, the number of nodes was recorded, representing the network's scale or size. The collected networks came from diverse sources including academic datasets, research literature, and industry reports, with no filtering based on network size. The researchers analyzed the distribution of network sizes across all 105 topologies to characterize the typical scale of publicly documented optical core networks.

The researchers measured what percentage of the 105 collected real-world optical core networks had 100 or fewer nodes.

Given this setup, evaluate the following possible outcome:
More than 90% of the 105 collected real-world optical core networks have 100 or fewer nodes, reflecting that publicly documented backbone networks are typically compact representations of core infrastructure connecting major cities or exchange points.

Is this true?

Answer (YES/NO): YES